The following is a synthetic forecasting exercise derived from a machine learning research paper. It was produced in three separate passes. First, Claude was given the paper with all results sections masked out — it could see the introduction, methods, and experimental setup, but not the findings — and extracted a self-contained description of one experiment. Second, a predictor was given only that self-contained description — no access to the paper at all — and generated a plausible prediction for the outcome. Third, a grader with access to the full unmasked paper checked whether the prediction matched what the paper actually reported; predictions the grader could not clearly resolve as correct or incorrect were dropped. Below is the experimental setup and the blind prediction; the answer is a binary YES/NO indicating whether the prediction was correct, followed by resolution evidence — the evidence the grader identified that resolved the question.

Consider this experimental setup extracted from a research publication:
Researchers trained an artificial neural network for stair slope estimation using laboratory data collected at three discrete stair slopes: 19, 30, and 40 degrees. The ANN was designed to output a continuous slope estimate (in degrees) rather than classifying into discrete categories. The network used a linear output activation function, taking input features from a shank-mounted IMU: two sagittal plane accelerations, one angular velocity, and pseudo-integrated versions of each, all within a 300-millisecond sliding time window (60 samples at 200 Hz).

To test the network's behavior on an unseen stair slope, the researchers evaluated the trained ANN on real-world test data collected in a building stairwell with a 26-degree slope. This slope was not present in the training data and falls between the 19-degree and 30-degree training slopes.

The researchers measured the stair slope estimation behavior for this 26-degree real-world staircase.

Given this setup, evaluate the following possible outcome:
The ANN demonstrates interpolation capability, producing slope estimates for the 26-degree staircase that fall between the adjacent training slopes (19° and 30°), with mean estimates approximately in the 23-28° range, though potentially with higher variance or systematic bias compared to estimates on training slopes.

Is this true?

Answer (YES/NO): YES